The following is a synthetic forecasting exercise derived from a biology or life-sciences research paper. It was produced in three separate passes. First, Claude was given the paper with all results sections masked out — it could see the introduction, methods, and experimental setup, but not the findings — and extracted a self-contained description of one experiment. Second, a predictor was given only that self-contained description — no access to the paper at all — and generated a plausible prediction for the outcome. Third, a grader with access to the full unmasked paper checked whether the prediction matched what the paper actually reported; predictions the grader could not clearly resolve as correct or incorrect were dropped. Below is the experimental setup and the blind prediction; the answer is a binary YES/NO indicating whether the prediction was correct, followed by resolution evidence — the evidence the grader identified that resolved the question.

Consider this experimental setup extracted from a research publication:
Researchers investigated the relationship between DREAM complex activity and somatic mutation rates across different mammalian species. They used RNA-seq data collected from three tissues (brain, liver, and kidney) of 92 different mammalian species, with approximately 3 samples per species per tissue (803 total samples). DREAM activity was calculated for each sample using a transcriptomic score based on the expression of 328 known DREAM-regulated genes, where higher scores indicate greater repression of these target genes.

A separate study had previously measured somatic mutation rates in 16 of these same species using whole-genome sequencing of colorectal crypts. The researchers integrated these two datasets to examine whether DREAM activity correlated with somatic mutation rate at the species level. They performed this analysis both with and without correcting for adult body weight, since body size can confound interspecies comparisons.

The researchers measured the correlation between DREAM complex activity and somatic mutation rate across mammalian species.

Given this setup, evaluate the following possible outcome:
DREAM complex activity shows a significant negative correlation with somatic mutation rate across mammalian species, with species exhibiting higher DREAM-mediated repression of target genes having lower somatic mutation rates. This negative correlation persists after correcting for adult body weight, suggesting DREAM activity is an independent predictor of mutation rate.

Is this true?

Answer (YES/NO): NO